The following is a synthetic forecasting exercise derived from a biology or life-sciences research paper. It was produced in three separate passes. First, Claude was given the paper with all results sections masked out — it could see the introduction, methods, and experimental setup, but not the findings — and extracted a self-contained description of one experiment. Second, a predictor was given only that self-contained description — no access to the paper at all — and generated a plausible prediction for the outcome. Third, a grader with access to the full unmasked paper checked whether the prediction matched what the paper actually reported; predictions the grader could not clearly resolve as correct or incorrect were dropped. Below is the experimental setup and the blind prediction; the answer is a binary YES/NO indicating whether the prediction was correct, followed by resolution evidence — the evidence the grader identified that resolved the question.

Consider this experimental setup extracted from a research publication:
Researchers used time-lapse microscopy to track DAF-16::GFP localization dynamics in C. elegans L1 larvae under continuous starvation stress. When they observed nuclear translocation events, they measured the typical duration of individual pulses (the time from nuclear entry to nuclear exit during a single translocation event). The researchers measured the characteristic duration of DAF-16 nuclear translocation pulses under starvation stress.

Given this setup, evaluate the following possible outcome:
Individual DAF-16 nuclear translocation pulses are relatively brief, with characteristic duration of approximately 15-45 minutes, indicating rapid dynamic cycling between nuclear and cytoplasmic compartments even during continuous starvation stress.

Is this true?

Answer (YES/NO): NO